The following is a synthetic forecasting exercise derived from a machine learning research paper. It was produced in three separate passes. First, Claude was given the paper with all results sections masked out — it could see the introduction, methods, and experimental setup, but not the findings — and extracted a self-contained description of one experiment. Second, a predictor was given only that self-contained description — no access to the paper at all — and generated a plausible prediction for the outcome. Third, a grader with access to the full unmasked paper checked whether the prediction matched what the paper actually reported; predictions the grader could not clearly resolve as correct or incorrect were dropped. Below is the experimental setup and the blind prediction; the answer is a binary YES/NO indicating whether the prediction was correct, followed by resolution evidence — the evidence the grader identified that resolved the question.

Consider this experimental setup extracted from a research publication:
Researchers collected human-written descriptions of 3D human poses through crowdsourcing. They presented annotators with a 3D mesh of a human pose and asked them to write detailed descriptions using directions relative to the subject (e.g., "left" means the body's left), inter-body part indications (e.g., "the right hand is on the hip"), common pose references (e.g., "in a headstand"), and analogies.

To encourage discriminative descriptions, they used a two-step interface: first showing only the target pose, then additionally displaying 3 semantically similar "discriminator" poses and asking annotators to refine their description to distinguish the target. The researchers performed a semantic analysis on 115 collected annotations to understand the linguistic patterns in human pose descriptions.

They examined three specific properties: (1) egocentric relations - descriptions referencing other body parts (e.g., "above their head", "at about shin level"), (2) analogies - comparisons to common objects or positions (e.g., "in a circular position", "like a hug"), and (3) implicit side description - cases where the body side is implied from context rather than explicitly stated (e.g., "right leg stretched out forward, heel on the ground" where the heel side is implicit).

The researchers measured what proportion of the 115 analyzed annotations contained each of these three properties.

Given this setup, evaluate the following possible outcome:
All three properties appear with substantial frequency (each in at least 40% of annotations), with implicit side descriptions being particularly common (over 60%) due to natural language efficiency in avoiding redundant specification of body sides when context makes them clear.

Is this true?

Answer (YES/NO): NO